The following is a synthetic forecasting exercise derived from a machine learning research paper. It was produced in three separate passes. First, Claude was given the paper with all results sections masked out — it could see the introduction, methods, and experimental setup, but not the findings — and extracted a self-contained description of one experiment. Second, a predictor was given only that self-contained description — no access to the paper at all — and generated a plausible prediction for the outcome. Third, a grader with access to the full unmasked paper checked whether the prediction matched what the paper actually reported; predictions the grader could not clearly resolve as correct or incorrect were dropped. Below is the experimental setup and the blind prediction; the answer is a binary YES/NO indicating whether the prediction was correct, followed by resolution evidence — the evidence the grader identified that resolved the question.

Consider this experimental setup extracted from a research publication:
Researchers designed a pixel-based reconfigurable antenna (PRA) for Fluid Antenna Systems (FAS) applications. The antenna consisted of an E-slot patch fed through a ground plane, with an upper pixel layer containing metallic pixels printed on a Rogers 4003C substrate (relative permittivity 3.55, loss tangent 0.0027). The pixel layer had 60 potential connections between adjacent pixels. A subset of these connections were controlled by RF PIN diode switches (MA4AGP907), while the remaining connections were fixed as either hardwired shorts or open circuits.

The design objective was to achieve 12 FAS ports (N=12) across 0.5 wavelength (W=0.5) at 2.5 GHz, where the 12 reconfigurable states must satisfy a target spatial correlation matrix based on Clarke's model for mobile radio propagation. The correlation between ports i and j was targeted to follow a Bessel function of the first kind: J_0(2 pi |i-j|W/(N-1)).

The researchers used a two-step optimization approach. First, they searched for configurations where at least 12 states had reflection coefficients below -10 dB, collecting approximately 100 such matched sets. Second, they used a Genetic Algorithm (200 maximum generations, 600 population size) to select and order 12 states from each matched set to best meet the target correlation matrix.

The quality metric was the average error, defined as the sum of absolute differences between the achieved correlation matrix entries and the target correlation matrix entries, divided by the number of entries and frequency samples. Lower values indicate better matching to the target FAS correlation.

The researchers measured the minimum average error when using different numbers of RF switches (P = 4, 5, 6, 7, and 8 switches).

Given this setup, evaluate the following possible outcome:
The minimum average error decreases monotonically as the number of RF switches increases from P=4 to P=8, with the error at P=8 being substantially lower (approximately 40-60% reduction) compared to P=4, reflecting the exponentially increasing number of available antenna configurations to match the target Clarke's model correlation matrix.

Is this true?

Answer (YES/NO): NO